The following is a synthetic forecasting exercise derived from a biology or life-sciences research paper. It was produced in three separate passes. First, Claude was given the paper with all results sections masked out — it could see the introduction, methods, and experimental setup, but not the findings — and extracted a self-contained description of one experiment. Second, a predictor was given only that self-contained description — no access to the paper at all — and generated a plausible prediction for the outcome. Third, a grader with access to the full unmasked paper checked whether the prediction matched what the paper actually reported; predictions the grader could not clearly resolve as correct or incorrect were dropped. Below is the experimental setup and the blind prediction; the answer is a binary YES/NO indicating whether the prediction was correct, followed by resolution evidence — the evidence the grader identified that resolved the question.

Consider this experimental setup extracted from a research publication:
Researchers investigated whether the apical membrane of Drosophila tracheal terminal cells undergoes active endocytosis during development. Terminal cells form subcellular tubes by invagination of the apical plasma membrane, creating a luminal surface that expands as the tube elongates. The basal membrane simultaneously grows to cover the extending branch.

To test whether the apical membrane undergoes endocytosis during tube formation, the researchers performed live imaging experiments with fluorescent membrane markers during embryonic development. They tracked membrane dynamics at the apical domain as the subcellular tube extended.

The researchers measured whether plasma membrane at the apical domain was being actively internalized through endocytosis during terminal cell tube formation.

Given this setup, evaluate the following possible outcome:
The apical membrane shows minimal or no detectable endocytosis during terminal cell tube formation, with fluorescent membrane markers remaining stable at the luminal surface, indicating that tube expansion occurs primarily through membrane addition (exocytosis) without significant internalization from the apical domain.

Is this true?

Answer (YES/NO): NO